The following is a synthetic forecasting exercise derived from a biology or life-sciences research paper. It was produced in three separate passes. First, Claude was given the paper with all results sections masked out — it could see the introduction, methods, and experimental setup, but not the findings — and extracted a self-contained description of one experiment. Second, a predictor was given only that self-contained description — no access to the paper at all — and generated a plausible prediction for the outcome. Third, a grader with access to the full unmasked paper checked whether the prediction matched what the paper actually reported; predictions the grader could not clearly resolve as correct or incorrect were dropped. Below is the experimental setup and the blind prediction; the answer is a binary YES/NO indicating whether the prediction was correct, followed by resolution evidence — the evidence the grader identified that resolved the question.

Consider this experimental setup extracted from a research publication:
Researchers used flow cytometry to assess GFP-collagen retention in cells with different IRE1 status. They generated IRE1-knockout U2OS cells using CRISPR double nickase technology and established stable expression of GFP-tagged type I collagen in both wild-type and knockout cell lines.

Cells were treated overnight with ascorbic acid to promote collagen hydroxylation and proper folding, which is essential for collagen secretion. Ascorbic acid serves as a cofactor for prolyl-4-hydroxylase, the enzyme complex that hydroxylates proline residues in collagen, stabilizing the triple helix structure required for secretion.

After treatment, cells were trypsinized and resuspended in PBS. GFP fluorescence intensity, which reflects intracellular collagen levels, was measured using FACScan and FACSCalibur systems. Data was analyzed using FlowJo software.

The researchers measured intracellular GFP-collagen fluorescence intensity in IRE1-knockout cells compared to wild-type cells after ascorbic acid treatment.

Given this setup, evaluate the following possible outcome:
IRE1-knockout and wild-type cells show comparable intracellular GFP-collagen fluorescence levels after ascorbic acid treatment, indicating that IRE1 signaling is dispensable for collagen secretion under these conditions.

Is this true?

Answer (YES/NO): NO